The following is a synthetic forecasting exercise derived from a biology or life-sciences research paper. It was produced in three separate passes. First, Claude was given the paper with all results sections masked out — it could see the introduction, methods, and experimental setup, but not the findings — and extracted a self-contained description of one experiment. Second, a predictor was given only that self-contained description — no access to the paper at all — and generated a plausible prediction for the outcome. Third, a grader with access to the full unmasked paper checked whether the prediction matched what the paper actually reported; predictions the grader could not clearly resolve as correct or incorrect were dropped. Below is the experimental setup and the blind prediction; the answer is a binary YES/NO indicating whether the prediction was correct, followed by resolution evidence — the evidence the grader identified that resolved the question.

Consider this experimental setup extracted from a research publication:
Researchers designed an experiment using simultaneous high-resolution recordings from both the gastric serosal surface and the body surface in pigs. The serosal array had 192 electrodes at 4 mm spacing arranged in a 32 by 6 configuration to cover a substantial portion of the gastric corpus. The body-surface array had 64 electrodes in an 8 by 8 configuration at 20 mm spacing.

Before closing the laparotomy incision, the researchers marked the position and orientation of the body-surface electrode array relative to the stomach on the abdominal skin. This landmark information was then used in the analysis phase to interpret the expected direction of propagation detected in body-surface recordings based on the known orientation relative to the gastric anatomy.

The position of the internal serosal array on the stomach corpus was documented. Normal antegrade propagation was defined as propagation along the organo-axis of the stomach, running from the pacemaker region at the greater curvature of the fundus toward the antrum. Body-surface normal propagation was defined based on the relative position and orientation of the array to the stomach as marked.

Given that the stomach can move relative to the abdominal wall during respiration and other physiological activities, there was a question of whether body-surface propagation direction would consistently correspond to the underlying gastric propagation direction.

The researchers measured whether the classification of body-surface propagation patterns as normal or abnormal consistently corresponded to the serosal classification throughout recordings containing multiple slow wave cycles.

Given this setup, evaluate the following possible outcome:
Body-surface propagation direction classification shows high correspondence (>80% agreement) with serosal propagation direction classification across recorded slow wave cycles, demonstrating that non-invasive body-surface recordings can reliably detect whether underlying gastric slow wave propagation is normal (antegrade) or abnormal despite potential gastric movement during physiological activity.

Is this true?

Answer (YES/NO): YES